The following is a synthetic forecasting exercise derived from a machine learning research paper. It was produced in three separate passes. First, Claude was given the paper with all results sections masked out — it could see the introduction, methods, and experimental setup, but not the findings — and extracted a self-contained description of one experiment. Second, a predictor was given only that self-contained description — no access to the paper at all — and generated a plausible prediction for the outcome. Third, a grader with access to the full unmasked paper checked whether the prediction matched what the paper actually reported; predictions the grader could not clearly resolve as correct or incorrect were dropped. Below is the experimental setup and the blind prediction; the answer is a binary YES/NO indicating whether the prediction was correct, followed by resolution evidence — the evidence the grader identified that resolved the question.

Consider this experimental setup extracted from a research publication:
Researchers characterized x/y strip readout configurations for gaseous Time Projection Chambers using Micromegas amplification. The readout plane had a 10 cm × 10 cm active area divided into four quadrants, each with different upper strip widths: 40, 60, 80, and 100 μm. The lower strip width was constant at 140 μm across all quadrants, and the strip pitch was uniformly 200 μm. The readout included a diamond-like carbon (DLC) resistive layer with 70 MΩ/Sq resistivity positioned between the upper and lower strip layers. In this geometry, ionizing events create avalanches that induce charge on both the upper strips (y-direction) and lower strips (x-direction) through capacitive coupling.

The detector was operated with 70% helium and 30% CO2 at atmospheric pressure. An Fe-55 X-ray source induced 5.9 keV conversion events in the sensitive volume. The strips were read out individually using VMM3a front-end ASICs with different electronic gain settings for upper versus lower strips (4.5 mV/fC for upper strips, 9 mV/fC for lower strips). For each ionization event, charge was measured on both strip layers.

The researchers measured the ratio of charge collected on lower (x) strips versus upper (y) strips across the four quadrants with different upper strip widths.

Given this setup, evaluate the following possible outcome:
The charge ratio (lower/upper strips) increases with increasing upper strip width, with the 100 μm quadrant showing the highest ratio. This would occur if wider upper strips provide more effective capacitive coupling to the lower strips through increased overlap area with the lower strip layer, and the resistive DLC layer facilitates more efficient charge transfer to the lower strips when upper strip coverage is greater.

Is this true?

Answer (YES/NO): NO